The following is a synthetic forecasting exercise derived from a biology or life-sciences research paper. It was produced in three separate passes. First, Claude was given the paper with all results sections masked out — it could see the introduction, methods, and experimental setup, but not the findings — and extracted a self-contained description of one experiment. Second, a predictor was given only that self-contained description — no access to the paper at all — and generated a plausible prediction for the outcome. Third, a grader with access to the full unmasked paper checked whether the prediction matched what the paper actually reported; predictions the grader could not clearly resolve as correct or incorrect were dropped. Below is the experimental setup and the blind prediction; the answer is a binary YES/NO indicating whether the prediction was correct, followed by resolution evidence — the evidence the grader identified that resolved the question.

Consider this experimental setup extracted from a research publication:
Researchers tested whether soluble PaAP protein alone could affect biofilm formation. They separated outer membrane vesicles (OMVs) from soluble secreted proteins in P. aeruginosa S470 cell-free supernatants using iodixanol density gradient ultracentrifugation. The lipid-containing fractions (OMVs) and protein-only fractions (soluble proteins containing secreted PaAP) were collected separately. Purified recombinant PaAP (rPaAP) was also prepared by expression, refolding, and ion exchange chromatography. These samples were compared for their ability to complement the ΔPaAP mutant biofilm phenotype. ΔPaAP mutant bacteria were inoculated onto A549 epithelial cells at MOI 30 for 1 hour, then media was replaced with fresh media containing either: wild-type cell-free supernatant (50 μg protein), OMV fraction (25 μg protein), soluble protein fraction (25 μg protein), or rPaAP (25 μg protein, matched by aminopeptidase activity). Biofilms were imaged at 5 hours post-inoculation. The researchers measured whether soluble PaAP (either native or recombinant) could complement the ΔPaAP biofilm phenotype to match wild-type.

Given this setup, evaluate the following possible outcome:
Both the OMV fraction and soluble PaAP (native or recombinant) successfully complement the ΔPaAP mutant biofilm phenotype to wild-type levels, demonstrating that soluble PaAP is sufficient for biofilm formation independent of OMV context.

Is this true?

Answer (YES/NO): NO